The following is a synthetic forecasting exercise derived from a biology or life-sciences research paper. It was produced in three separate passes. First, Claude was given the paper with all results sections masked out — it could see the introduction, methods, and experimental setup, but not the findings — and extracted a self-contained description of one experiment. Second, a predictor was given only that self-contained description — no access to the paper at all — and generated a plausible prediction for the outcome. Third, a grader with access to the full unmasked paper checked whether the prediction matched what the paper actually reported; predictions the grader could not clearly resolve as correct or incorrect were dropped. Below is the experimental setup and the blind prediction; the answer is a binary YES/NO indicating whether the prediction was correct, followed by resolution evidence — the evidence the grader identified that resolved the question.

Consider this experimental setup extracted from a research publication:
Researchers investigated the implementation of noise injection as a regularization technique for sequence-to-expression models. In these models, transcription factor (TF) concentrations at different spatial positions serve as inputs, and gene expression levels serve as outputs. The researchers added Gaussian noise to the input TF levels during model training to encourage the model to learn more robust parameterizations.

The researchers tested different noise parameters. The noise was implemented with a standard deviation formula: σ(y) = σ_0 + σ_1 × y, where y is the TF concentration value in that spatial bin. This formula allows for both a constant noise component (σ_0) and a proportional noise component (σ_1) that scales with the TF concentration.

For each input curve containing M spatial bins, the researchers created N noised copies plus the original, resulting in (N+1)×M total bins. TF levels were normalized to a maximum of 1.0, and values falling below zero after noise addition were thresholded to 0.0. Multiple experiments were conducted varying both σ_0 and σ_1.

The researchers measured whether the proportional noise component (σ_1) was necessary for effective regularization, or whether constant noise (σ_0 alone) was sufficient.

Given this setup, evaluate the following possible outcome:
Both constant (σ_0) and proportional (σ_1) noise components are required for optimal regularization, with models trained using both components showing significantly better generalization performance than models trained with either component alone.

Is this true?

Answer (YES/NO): NO